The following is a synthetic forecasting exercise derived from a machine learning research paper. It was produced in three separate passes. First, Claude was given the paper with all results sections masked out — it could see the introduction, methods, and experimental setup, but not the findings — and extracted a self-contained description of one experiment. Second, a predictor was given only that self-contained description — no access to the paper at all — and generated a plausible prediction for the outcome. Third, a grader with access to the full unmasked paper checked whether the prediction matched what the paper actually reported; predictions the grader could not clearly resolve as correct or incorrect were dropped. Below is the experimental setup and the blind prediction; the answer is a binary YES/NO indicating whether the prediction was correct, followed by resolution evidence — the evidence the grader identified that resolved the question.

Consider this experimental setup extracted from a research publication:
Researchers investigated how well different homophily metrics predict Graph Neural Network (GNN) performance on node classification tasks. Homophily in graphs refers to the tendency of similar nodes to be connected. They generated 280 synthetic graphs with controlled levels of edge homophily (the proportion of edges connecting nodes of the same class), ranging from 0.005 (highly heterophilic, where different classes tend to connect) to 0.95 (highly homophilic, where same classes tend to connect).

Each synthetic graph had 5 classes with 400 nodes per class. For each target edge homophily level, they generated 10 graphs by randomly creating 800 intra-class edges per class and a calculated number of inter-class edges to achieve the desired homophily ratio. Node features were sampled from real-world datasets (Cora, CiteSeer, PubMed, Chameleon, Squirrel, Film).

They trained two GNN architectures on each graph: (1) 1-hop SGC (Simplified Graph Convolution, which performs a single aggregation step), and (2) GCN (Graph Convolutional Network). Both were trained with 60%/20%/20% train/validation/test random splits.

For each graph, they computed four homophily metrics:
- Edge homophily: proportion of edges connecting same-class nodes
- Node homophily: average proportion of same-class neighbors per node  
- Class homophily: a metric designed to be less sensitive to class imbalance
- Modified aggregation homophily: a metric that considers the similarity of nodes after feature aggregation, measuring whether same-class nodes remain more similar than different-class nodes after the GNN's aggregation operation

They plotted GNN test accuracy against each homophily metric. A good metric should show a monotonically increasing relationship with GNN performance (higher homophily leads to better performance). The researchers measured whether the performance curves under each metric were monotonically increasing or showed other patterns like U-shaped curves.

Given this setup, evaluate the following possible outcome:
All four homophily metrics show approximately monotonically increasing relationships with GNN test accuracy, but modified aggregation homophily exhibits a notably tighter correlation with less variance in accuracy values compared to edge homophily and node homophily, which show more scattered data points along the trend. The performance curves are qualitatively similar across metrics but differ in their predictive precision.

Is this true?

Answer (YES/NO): NO